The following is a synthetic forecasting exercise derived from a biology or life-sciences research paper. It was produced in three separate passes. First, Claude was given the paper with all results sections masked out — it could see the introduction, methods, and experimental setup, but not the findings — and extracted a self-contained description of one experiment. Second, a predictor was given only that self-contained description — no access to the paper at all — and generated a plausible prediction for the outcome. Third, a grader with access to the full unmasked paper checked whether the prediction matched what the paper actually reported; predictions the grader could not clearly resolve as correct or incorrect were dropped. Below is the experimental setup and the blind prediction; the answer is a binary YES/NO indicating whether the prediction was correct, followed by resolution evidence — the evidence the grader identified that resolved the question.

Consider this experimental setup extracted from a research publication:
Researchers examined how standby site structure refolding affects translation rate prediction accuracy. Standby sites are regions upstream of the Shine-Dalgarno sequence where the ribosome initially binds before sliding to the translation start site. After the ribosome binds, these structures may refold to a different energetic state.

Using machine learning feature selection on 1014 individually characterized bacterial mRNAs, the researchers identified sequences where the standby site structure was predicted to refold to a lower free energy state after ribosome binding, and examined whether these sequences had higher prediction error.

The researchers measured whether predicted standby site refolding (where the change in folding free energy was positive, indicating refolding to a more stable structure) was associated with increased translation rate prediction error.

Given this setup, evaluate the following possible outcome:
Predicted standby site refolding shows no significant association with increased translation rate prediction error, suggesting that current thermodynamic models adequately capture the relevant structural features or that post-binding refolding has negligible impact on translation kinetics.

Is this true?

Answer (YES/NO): NO